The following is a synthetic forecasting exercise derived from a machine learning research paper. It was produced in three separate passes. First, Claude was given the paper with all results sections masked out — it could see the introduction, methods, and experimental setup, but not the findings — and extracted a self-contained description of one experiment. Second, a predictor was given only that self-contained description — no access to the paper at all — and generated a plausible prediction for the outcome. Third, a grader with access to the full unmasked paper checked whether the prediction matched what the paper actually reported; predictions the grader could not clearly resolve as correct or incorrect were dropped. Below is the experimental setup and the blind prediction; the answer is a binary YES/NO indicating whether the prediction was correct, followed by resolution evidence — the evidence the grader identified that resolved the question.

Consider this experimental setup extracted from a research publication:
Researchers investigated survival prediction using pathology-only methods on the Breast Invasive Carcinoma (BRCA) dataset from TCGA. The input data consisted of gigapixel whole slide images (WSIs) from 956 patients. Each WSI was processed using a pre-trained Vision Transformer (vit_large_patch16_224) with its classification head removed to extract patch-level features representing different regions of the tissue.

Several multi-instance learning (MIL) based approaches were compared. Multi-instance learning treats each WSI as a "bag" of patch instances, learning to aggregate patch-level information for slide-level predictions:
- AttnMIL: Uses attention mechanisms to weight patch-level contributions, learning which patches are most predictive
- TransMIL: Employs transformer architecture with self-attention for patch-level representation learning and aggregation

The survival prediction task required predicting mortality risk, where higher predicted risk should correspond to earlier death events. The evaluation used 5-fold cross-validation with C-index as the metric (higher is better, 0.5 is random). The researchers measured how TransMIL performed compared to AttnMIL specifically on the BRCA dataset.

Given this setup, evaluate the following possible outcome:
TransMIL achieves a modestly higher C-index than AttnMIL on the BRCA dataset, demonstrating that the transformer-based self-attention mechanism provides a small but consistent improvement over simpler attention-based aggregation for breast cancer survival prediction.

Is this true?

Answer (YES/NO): YES